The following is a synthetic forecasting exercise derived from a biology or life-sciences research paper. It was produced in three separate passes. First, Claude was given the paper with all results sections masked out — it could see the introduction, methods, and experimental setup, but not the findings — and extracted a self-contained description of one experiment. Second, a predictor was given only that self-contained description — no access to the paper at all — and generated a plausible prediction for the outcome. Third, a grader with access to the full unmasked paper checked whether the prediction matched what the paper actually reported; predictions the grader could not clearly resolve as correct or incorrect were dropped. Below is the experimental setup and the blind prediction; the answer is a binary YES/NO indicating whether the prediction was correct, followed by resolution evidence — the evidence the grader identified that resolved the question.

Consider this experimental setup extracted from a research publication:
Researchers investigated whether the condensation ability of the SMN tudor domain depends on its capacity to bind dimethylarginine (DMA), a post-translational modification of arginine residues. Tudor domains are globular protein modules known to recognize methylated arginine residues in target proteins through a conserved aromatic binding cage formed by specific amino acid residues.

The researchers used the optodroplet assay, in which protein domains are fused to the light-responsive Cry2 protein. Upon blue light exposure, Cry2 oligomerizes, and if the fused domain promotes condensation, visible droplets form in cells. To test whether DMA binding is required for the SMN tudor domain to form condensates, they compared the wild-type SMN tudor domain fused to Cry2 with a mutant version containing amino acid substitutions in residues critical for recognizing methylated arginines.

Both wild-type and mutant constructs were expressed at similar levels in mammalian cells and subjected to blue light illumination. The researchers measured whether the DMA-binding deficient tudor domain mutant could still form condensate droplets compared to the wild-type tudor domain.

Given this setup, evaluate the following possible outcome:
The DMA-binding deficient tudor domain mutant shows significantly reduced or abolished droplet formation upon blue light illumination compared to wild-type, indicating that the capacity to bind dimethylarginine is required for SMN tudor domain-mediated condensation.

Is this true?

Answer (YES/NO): YES